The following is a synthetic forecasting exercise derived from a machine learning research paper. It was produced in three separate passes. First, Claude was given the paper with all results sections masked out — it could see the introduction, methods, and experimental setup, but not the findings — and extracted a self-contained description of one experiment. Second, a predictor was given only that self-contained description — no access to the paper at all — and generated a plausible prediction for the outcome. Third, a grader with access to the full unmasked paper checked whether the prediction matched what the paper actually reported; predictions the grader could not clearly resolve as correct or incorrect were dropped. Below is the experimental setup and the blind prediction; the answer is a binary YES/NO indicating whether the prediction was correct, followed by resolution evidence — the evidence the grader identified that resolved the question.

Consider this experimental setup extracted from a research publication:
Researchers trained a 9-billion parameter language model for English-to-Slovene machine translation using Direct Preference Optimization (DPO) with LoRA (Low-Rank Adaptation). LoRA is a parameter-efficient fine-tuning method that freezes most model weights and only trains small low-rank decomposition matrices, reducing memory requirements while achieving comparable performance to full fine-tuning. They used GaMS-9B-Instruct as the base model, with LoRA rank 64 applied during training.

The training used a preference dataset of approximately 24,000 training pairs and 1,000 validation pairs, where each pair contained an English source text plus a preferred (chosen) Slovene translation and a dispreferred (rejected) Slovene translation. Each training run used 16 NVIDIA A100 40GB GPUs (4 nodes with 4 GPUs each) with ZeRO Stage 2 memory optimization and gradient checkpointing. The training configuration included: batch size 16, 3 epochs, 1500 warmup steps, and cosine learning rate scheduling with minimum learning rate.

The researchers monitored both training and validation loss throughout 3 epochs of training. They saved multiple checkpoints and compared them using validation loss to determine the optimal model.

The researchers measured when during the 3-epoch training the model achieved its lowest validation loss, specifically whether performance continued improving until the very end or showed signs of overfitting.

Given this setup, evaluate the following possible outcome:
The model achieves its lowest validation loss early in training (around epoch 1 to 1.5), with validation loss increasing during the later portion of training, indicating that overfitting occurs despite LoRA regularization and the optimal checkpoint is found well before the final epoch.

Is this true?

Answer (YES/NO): NO